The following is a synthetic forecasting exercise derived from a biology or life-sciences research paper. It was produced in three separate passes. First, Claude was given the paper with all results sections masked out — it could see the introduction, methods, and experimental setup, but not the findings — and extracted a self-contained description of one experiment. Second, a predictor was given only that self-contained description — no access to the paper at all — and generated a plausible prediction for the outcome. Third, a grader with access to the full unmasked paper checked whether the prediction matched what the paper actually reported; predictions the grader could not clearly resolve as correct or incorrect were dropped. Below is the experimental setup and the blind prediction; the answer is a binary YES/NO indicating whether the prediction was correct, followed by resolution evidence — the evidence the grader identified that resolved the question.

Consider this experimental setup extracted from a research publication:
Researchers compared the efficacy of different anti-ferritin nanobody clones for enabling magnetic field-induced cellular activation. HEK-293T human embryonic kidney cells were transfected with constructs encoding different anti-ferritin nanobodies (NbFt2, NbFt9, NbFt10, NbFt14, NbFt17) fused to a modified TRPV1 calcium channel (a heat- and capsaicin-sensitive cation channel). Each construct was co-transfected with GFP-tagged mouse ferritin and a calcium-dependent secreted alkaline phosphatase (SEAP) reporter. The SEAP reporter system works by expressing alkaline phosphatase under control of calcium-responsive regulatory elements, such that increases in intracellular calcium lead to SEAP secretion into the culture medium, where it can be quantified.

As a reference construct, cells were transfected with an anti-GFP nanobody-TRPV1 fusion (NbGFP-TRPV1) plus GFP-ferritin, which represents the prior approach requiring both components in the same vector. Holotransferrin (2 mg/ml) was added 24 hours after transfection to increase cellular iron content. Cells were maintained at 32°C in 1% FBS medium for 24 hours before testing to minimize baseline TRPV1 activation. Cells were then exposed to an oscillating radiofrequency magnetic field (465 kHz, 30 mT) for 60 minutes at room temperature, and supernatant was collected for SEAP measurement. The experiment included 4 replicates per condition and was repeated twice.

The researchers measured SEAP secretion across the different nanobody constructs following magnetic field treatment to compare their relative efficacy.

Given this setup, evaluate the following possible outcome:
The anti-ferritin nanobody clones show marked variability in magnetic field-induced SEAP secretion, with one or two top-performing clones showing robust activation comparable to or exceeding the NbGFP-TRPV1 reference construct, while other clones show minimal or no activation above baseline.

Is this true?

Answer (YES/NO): YES